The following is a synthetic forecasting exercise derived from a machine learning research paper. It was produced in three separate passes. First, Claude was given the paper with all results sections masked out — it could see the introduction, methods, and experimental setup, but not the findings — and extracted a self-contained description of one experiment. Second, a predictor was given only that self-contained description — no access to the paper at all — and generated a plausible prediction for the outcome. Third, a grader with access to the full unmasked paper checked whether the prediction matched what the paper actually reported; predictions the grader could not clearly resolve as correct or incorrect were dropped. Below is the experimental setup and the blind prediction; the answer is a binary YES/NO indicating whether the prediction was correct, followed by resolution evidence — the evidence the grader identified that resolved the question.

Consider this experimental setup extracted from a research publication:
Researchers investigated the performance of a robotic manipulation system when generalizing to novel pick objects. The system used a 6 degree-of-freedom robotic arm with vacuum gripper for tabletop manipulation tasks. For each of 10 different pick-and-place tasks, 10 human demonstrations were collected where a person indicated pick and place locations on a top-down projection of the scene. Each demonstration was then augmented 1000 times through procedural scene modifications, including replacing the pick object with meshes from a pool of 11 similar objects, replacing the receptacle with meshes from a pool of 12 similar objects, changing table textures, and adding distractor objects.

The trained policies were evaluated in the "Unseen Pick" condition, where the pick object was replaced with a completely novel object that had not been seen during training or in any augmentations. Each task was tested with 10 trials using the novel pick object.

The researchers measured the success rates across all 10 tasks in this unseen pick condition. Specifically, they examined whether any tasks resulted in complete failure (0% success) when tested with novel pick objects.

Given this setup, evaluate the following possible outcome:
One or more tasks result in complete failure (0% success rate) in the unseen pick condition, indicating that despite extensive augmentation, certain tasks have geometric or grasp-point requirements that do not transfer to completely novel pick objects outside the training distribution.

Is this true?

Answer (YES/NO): YES